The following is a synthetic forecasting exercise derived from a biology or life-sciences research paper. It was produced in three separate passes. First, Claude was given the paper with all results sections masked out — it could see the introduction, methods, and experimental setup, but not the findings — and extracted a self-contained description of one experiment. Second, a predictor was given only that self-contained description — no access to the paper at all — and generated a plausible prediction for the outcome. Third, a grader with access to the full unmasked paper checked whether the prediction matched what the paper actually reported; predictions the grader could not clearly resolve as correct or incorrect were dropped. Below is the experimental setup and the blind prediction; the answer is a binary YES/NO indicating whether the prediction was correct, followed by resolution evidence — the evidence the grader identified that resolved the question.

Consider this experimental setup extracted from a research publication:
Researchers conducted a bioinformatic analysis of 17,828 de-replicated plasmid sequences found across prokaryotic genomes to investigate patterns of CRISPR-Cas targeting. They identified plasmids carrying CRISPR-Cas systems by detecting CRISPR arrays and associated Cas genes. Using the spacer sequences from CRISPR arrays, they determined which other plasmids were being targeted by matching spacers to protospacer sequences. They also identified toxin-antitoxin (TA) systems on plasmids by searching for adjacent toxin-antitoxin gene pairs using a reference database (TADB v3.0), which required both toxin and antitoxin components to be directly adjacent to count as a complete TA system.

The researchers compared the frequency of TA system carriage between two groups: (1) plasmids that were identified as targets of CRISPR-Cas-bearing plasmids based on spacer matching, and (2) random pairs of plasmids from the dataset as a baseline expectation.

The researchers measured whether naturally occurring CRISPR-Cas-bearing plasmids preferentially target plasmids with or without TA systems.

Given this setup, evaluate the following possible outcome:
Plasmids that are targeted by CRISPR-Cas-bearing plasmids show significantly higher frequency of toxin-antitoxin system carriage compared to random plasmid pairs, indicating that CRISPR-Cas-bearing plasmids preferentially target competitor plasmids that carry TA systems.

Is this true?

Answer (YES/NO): YES